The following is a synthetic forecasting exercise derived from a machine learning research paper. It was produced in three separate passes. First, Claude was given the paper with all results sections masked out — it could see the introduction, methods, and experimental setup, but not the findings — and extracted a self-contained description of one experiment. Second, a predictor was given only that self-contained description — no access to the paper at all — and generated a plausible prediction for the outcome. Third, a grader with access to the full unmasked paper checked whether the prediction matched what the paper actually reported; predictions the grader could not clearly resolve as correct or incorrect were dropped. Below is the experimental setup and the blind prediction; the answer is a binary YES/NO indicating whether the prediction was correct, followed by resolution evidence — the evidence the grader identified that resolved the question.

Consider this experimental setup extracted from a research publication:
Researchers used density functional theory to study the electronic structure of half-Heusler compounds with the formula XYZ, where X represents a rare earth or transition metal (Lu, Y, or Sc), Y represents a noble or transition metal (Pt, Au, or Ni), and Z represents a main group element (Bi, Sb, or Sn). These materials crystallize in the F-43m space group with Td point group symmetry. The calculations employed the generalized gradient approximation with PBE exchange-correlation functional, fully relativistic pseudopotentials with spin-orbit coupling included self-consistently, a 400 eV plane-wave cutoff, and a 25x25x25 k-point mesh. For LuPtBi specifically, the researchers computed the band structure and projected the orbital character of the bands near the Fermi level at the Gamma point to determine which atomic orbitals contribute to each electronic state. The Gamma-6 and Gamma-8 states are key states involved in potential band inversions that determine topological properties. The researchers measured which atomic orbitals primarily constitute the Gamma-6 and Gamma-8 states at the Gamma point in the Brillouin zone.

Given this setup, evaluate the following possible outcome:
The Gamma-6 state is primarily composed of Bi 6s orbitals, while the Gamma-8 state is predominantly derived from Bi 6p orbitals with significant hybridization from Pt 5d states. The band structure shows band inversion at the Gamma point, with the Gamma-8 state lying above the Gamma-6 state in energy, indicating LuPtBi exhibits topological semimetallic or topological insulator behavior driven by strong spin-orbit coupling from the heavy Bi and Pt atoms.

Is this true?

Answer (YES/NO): NO